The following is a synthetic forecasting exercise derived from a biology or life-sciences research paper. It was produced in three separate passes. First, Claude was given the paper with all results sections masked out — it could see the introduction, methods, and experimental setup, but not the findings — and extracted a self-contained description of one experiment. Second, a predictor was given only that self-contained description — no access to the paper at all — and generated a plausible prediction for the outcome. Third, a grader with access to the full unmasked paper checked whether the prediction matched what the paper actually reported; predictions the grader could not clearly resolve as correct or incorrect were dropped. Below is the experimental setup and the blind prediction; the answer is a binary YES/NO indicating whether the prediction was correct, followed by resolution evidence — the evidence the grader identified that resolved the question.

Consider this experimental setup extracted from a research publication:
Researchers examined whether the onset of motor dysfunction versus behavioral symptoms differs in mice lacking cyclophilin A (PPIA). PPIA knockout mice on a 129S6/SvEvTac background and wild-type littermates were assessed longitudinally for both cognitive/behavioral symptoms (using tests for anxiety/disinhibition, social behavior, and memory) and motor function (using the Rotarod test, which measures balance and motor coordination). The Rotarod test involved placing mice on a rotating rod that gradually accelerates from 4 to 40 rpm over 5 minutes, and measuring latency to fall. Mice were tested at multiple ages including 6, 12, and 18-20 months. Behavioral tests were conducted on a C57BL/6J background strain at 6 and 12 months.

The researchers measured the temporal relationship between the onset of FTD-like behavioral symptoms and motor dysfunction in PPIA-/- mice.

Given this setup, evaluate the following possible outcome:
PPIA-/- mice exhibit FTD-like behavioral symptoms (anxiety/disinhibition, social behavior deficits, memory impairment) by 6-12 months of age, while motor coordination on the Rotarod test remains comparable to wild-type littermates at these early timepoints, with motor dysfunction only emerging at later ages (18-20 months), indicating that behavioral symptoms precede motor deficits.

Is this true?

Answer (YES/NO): NO